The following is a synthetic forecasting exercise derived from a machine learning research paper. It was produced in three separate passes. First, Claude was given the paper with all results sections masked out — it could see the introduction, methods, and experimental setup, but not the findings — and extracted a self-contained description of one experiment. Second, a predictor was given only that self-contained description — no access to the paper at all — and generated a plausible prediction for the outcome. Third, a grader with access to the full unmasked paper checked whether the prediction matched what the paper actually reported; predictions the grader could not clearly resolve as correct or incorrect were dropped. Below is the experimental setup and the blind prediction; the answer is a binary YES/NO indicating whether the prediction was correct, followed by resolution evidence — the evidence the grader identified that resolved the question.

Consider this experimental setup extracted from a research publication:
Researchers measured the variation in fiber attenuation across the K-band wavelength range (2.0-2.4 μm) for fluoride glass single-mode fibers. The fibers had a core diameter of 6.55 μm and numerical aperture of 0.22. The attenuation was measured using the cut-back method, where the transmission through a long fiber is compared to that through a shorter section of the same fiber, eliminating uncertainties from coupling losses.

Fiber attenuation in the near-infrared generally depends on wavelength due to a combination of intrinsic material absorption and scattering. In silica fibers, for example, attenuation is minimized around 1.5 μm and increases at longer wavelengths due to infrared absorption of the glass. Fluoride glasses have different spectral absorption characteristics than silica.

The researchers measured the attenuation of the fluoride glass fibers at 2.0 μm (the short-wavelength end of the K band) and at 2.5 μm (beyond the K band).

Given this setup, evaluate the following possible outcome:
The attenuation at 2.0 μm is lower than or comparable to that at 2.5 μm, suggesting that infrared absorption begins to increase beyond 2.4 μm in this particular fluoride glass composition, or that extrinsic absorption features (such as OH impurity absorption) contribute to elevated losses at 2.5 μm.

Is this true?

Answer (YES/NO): NO